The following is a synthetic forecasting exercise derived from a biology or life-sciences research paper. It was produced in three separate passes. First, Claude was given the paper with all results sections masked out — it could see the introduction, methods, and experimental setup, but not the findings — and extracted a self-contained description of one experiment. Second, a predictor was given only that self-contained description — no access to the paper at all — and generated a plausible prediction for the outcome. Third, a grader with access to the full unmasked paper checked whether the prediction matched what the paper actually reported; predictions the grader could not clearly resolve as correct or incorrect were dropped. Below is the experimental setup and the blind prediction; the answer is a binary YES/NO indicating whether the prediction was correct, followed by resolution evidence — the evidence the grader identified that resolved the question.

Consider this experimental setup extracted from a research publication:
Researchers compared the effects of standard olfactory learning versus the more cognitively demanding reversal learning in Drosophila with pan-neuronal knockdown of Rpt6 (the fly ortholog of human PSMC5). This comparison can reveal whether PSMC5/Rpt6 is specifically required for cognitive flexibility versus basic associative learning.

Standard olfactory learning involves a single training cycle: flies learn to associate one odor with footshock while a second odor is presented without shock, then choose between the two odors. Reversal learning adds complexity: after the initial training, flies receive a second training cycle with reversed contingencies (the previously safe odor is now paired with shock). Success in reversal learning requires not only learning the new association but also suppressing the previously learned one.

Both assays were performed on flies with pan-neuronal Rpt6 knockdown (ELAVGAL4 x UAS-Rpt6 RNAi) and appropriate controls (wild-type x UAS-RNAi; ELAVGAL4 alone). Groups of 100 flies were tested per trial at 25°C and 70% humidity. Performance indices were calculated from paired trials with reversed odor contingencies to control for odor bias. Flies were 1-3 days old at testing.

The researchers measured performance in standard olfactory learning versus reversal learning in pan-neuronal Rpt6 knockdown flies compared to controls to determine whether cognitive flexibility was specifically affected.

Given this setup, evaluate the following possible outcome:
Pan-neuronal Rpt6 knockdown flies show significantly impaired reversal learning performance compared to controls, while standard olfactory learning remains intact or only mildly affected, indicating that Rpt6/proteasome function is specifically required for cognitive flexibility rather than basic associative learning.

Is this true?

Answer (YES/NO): YES